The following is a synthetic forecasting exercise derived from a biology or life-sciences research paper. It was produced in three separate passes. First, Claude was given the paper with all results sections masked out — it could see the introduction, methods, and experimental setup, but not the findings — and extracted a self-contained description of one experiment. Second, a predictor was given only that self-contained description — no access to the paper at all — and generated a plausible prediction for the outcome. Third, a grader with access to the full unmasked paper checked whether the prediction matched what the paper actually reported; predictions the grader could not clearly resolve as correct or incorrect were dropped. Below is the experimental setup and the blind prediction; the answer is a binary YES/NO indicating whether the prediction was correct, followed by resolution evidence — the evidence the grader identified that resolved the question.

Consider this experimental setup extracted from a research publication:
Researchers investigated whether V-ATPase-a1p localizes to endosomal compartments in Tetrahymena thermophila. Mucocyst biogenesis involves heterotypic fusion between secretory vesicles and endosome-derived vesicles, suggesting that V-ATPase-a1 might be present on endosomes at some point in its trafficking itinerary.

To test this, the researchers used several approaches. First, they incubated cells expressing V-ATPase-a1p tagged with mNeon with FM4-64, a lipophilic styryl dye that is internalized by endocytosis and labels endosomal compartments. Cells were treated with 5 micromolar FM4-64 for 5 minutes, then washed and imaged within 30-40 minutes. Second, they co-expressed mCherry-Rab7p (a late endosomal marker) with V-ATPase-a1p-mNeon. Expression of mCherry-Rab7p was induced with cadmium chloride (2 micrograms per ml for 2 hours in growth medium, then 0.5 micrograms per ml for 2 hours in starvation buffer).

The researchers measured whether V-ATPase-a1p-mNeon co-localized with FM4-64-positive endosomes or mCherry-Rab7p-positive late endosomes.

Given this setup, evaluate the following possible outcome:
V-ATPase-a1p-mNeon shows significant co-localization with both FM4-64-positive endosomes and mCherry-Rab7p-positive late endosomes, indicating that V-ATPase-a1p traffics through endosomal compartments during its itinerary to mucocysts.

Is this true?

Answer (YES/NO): NO